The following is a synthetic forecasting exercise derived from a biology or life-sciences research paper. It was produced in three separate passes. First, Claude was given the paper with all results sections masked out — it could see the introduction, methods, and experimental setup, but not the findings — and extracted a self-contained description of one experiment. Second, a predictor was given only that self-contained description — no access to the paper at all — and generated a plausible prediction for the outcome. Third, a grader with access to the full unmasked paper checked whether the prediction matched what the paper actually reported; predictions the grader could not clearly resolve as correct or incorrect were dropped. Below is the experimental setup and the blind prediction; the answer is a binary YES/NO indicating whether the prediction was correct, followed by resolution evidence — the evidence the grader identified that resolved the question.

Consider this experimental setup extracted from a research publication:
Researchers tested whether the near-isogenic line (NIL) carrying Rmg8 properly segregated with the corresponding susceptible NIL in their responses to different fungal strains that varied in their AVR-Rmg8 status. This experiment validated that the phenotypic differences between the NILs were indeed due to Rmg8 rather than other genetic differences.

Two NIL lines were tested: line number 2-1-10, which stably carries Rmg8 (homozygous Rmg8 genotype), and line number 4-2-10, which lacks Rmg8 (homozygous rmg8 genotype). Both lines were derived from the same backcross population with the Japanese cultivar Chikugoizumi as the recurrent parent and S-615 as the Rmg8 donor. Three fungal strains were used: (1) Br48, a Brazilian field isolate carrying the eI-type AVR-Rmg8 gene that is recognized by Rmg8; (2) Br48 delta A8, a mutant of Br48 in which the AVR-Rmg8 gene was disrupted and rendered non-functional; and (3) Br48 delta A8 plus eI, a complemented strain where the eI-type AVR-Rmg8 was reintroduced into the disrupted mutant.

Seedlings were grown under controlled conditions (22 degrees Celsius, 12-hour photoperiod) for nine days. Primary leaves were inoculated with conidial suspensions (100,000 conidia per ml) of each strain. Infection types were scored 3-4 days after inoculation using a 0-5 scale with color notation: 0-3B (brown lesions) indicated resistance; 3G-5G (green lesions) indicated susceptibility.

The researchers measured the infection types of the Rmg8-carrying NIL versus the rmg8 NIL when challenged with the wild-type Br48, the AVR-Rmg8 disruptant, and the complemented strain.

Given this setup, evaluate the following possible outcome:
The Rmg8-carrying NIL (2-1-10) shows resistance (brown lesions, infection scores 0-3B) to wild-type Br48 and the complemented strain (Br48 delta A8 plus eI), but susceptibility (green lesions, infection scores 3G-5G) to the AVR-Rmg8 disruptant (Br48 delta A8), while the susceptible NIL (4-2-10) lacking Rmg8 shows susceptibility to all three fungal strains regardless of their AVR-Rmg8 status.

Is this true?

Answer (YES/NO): YES